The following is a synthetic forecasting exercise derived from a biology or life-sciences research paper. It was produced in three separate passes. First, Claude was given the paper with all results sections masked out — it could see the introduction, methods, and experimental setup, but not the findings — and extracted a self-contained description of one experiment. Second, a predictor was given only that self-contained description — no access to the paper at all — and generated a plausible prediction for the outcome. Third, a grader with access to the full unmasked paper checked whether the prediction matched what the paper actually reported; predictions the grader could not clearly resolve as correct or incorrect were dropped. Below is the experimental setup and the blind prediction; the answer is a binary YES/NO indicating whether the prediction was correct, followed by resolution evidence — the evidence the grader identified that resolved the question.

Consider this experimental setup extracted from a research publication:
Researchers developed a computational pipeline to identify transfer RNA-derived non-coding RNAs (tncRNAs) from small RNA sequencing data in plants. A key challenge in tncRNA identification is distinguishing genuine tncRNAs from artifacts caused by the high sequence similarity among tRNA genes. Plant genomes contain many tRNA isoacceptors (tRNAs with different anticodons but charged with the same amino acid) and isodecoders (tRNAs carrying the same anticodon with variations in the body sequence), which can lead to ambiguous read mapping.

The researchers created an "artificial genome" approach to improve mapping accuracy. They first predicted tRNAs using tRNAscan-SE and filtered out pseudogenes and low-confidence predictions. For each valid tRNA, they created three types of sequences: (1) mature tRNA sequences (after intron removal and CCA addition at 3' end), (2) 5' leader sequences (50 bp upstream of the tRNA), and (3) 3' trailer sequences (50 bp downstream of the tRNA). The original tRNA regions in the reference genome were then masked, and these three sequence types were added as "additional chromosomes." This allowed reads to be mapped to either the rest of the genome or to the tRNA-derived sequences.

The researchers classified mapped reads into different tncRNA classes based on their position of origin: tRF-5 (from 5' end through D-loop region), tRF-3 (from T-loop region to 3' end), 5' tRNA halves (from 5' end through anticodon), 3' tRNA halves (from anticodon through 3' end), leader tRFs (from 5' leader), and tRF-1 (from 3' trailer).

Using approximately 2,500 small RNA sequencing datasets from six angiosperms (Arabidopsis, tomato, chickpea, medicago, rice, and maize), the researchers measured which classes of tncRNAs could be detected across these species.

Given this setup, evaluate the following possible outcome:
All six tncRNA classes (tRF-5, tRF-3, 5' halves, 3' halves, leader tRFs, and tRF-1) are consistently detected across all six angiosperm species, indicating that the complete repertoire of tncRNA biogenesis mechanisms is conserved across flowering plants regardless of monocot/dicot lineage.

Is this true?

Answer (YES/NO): YES